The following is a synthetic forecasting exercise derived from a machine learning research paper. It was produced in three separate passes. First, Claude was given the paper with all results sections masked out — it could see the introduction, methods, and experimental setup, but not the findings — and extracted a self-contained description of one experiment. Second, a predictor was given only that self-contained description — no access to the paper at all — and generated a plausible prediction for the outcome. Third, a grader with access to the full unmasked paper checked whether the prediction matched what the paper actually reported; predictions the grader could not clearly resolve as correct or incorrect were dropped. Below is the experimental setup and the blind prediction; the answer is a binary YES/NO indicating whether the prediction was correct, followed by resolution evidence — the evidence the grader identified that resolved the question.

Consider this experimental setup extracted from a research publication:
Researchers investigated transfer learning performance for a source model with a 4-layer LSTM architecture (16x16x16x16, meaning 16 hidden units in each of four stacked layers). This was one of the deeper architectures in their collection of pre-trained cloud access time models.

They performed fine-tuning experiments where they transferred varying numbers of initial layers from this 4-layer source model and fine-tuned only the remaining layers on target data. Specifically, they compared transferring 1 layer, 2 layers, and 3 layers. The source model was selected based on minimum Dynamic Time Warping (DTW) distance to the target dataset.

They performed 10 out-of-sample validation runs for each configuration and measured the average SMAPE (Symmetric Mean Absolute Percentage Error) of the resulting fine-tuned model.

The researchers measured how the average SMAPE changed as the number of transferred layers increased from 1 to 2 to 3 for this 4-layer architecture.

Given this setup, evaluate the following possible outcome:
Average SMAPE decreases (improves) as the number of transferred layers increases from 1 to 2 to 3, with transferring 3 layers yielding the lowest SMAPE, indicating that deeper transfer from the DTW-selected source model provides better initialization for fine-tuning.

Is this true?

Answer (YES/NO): NO